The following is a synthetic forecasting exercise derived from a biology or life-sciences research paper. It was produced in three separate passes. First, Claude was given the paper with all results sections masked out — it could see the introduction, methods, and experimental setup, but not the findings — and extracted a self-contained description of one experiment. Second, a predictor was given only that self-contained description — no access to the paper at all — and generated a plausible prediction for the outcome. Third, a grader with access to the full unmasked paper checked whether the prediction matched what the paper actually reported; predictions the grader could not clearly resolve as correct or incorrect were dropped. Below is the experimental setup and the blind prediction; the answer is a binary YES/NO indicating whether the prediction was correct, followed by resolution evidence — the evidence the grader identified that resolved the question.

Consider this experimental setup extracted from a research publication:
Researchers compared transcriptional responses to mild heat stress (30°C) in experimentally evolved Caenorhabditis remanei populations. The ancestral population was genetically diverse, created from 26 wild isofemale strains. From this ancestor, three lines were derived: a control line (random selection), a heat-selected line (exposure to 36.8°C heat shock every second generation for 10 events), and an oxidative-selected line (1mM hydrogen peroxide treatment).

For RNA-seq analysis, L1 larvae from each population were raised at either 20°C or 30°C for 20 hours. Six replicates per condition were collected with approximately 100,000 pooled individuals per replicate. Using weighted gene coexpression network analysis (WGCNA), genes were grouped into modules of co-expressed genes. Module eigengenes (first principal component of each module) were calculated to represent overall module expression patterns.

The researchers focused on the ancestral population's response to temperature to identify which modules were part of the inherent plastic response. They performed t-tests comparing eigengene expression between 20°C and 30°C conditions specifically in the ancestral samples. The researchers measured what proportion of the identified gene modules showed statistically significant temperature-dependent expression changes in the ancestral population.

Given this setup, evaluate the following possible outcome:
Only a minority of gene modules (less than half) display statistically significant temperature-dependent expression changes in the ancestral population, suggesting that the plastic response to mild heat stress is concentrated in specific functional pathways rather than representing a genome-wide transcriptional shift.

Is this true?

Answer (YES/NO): YES